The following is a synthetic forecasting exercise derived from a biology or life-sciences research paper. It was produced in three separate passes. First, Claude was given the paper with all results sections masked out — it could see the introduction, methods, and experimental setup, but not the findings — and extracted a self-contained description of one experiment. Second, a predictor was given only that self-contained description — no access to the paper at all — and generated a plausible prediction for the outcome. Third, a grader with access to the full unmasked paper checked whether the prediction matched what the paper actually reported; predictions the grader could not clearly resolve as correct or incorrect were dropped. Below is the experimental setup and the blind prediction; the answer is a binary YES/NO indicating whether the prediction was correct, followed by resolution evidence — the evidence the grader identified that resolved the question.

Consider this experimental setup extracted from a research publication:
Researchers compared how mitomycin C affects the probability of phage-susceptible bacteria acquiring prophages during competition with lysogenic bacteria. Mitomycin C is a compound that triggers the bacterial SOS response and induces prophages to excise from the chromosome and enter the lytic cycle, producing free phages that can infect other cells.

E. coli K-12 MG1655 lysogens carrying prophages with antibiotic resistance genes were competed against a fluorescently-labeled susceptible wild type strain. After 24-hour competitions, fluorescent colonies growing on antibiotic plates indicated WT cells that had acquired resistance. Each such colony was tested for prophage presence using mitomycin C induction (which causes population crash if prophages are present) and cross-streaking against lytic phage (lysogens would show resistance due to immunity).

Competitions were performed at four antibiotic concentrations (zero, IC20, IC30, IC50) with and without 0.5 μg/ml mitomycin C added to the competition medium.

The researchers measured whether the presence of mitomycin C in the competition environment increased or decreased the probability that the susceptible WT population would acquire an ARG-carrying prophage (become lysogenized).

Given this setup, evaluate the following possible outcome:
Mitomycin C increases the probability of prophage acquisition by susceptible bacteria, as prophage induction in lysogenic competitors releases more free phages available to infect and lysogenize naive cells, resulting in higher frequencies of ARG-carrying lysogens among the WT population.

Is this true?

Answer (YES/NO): YES